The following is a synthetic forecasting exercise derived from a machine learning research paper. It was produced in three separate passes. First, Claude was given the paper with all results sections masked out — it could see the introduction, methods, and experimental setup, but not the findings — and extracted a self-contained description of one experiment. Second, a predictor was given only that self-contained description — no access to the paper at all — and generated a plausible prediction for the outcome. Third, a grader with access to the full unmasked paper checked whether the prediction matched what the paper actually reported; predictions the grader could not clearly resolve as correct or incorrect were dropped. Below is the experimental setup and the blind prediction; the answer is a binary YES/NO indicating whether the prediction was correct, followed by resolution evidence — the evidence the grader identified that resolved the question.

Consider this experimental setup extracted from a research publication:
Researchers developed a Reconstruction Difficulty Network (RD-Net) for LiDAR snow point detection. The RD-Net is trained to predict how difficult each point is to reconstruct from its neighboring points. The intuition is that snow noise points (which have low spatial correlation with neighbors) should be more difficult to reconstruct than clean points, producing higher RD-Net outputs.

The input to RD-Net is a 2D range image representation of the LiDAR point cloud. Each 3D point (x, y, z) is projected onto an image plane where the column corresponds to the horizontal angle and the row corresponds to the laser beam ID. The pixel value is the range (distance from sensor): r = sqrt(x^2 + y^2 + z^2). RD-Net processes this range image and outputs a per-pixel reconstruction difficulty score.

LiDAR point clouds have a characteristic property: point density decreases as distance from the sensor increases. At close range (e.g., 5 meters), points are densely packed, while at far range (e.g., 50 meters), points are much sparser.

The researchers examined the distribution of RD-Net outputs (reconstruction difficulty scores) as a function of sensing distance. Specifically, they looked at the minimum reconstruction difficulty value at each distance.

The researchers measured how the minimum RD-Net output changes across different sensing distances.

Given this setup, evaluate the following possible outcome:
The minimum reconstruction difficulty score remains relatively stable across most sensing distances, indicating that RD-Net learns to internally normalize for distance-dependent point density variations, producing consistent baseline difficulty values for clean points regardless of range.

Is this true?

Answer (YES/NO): NO